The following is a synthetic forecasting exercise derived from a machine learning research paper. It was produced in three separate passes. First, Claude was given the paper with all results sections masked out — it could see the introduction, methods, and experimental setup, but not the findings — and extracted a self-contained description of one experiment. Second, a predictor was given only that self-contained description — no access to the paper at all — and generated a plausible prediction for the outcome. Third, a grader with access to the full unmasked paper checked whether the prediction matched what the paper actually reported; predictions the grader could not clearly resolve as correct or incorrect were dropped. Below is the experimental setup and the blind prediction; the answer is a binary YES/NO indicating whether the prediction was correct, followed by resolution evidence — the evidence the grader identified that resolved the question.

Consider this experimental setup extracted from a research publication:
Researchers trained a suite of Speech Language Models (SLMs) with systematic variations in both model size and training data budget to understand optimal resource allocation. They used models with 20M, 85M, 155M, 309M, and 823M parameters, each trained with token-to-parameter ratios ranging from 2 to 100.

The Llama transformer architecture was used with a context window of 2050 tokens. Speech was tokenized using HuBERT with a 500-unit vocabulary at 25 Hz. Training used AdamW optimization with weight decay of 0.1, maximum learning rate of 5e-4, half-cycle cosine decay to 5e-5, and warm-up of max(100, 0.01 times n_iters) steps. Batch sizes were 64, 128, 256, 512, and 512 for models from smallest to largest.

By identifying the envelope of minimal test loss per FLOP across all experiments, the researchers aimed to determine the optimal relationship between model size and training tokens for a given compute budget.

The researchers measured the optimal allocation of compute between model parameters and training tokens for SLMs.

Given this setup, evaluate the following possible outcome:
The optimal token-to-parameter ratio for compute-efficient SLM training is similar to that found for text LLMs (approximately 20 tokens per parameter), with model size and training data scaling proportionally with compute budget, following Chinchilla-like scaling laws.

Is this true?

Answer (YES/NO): NO